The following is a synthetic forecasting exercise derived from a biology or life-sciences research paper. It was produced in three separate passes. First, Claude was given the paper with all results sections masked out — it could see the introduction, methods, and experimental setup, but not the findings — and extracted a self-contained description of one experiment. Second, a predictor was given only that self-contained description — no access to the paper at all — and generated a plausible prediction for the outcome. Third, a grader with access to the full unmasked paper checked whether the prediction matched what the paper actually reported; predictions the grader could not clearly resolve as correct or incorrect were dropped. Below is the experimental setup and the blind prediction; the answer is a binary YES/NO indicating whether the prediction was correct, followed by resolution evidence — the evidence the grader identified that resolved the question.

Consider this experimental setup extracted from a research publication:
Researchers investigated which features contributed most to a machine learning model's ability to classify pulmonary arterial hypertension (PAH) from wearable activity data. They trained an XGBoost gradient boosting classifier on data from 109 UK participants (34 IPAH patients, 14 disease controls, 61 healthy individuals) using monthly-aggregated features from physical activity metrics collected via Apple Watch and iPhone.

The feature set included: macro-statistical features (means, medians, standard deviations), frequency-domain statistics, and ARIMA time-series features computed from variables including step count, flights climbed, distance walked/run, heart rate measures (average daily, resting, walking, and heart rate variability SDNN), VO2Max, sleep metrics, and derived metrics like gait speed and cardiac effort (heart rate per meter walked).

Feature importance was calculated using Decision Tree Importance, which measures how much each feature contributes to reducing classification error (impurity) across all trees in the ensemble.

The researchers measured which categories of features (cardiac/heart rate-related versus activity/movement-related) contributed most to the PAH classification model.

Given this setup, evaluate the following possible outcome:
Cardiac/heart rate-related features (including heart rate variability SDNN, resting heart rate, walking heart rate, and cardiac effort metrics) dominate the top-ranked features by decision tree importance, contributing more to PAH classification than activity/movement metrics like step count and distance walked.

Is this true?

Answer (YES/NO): NO